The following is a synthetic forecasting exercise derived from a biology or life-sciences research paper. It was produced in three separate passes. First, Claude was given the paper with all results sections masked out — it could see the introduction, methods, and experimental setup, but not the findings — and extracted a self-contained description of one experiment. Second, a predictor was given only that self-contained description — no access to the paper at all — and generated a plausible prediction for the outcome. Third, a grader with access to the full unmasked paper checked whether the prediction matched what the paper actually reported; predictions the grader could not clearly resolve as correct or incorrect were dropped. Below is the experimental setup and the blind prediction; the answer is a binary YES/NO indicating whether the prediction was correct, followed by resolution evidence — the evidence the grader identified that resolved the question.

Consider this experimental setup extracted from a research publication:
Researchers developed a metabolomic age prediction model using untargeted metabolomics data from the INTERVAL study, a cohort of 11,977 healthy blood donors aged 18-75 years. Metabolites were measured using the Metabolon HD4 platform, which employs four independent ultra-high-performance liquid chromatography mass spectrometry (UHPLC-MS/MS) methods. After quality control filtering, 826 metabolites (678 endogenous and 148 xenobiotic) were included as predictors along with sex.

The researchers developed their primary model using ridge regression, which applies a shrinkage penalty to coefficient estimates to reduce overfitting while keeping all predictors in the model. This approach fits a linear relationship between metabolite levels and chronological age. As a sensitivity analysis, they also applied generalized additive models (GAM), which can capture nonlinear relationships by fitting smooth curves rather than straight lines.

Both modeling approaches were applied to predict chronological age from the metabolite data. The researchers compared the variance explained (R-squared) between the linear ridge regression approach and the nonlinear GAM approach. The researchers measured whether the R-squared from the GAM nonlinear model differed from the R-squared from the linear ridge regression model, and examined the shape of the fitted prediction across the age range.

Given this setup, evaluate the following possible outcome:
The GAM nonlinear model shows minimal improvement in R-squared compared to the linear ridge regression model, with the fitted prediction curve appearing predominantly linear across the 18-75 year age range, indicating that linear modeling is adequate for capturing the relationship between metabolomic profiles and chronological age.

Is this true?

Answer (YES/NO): NO